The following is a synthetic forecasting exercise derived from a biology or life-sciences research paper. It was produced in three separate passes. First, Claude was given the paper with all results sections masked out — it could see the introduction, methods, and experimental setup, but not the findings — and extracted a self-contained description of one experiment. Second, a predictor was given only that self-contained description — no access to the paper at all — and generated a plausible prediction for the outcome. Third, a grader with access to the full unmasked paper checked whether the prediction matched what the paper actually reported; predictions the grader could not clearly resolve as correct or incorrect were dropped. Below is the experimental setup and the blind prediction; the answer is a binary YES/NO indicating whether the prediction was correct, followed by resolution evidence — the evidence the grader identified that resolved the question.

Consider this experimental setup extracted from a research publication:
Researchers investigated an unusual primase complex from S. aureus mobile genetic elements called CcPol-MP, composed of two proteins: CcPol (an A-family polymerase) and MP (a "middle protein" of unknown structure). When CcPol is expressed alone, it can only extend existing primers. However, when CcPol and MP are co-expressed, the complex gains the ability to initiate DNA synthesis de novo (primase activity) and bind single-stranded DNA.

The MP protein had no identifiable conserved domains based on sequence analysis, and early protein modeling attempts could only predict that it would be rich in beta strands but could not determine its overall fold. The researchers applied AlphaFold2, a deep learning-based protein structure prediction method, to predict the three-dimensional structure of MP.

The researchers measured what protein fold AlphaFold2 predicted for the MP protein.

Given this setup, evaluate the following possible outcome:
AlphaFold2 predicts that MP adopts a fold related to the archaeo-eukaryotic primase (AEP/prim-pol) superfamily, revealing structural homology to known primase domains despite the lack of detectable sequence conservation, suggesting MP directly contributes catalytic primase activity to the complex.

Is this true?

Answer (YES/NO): NO